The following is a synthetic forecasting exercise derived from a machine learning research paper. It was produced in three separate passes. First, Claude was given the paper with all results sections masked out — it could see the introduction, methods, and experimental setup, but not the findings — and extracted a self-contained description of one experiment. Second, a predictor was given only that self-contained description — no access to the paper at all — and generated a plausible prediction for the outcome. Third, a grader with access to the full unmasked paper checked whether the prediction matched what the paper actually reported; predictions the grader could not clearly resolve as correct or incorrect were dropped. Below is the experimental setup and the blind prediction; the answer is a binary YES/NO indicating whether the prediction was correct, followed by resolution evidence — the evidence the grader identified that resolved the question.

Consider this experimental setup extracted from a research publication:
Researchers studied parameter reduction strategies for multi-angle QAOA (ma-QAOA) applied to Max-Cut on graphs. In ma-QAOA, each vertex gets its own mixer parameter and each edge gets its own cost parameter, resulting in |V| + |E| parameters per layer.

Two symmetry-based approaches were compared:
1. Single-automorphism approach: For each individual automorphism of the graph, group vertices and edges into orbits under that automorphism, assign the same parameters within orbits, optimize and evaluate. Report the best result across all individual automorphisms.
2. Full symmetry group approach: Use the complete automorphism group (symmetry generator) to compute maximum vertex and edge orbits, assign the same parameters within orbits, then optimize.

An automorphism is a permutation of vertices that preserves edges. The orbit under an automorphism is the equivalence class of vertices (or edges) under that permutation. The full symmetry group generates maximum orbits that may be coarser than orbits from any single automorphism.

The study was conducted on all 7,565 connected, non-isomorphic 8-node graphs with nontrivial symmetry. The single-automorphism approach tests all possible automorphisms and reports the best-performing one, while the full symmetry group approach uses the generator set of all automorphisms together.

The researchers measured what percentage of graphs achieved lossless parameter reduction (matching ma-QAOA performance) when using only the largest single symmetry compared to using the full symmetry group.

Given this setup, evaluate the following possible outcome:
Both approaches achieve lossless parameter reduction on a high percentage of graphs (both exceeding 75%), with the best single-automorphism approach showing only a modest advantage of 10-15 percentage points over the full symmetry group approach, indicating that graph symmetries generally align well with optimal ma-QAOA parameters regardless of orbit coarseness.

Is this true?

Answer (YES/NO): NO